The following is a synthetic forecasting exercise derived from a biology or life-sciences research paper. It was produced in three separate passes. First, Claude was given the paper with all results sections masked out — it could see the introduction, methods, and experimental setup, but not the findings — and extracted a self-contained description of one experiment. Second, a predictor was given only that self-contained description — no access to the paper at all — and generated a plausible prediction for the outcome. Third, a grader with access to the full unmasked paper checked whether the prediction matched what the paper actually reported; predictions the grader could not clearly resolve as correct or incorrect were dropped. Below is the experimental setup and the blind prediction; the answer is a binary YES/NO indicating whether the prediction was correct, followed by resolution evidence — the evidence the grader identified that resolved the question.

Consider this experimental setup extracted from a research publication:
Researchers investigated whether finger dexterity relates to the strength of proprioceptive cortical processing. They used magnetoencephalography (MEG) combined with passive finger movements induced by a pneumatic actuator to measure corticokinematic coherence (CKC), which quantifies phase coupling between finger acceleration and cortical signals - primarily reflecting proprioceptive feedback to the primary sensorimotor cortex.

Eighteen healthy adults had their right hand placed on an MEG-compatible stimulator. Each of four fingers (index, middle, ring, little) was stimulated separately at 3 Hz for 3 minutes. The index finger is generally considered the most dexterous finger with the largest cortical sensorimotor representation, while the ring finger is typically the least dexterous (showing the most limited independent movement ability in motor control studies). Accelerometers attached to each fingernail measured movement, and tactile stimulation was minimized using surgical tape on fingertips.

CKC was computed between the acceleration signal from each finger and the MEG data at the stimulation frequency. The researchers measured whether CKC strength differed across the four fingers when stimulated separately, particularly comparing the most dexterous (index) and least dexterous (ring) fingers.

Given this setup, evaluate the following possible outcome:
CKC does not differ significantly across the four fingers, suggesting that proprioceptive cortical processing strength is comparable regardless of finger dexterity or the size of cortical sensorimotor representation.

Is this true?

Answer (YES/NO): NO